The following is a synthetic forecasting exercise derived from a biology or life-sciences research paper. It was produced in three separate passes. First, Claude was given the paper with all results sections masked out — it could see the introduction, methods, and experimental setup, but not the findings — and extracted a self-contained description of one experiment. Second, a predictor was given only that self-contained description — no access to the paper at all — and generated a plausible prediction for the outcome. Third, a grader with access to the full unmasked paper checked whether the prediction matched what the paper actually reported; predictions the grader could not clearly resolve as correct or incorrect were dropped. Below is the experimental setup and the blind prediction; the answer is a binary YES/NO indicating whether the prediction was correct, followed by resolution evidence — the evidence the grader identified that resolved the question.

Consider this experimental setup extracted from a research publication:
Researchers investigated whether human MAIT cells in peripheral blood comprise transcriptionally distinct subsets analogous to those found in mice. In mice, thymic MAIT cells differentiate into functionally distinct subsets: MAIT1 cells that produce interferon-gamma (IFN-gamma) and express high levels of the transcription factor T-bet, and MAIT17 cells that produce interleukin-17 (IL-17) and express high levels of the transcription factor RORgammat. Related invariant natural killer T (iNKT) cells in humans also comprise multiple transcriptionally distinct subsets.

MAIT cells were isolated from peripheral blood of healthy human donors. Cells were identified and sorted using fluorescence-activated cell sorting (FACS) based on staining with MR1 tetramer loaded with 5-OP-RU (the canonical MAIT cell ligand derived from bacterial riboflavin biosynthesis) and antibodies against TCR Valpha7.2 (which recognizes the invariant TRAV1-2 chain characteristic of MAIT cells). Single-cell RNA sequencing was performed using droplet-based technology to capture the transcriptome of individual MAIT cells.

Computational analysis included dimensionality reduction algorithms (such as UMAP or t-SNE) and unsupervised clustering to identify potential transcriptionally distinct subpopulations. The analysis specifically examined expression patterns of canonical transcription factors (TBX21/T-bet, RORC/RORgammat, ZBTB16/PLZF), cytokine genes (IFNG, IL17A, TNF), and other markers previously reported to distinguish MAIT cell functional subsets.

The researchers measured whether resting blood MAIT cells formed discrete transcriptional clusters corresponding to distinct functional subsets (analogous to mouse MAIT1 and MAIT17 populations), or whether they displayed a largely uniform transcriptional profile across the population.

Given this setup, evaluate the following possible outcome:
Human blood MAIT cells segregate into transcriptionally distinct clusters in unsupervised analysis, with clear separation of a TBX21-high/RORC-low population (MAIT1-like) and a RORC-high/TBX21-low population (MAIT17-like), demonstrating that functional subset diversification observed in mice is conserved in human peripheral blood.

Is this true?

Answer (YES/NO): NO